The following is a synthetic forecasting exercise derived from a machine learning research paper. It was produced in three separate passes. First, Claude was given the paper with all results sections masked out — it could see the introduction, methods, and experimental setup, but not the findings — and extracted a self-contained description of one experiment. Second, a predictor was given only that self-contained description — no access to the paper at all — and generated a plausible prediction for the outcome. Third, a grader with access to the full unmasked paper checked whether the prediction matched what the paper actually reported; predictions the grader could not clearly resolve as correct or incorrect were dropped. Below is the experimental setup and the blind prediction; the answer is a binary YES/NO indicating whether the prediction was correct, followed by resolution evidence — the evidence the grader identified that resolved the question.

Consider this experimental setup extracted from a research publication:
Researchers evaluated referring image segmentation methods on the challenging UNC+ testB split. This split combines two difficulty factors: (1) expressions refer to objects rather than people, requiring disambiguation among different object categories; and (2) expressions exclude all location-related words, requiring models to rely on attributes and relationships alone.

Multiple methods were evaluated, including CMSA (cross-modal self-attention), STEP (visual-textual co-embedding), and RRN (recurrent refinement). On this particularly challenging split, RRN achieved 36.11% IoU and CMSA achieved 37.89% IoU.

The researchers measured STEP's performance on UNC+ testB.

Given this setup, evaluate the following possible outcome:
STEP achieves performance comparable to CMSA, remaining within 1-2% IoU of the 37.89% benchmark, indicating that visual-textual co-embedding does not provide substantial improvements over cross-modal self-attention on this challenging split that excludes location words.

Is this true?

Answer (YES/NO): NO